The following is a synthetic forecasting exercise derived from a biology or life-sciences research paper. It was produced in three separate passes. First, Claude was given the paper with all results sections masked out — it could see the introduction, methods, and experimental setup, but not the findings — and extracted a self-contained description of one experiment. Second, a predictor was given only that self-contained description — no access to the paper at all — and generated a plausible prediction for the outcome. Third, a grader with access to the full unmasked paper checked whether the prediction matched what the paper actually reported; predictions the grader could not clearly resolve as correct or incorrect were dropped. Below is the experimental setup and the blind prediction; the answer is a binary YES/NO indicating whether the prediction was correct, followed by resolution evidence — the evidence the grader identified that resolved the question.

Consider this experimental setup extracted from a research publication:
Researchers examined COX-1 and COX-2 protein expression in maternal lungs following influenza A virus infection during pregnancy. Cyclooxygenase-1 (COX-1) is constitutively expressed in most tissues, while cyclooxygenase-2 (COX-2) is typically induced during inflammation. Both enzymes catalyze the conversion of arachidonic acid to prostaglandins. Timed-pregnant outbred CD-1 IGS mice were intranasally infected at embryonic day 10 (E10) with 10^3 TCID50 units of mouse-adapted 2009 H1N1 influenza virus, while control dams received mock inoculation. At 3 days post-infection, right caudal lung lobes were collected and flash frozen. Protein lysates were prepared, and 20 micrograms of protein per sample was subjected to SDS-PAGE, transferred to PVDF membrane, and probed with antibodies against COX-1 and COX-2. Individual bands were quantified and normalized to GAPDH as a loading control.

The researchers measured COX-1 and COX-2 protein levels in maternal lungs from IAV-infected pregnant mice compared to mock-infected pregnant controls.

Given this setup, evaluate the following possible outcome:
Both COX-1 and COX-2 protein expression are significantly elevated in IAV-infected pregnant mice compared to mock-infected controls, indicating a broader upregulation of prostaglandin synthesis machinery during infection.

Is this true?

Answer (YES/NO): NO